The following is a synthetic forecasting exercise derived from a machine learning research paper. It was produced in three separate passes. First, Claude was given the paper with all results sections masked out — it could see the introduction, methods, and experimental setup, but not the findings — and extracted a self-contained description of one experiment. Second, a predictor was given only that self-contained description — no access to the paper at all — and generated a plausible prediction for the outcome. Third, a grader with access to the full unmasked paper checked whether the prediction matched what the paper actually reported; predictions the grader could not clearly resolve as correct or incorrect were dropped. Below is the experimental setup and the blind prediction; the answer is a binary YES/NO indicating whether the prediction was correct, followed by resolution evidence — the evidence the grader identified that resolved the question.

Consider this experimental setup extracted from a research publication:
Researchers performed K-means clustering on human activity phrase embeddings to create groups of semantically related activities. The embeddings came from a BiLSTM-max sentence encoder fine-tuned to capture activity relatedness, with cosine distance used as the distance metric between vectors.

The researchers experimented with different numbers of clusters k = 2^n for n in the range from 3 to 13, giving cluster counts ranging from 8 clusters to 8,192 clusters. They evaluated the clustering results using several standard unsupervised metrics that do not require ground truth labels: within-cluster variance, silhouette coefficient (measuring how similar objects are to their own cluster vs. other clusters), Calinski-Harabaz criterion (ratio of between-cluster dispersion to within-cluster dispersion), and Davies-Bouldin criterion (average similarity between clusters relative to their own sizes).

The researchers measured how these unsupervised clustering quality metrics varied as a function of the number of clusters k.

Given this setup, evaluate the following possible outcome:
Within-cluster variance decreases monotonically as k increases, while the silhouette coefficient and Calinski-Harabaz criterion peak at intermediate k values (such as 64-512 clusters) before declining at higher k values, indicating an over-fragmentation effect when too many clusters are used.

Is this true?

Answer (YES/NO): NO